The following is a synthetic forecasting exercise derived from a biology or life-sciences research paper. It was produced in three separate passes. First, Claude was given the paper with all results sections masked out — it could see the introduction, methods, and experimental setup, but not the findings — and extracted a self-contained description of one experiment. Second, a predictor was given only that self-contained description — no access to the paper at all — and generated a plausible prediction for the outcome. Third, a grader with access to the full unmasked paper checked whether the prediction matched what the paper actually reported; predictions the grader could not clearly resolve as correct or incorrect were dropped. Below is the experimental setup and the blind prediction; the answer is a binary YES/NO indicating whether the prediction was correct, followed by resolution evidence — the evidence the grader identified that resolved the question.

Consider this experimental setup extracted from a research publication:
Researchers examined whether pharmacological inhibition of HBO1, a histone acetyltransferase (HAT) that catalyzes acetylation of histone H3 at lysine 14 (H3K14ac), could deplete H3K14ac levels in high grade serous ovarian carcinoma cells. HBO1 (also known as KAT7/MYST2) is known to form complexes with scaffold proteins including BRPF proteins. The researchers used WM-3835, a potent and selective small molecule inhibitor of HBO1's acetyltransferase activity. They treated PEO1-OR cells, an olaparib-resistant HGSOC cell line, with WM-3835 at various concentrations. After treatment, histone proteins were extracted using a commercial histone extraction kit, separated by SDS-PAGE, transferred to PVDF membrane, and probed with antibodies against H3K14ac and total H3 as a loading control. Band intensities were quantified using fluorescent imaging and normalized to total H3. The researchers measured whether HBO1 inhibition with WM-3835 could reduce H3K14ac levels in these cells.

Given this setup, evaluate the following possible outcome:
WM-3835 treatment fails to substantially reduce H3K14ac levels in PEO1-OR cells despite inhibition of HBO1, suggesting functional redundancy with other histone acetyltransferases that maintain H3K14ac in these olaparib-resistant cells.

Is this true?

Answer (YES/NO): NO